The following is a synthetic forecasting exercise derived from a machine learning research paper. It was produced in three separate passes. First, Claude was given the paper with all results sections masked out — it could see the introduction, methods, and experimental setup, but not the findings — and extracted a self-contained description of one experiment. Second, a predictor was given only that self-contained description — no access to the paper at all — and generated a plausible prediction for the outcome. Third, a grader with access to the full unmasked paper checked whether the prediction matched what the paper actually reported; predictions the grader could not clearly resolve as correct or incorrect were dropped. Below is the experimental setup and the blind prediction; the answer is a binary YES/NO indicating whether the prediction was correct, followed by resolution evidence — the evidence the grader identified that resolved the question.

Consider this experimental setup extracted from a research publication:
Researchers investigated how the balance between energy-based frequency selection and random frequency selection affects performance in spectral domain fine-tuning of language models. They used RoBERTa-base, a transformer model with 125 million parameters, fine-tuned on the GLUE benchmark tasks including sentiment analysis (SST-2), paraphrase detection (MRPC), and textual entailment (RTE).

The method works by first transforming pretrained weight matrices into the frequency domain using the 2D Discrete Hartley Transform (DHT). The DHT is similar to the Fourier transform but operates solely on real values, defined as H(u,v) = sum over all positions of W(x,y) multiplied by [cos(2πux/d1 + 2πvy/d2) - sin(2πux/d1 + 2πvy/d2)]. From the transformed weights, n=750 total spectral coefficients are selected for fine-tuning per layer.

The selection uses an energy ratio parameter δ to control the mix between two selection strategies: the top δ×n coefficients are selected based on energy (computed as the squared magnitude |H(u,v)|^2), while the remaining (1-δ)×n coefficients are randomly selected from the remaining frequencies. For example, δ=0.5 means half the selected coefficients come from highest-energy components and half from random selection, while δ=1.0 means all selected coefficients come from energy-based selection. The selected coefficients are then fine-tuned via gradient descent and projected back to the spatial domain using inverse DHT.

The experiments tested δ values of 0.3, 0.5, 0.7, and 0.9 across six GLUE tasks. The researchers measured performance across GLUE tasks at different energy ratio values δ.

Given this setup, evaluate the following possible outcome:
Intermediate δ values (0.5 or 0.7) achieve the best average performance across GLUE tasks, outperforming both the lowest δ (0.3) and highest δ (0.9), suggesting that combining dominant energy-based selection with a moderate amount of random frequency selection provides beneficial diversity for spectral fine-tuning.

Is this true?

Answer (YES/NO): NO